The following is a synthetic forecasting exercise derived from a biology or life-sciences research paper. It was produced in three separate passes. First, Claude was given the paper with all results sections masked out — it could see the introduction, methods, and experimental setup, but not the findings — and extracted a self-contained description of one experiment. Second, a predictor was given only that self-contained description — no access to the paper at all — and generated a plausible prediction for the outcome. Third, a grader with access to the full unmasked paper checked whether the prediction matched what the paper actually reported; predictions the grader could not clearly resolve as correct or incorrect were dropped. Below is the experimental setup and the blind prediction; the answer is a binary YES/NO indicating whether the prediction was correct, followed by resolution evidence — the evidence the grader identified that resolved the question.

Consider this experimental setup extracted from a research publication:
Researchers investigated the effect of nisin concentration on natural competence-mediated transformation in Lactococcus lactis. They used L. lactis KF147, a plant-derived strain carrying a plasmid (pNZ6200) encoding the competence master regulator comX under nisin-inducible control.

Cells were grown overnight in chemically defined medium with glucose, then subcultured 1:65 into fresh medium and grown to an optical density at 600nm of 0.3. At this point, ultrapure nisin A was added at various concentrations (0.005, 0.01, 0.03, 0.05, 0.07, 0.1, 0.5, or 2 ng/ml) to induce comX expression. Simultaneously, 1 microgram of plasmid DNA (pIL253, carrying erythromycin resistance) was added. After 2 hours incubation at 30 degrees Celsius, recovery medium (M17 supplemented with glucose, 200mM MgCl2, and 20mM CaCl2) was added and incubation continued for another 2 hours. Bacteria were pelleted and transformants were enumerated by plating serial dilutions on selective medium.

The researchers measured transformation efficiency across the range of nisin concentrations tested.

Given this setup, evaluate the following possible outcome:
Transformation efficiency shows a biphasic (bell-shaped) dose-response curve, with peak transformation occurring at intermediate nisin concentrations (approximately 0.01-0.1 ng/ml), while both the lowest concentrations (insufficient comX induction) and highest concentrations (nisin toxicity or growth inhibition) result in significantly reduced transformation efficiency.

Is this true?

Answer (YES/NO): YES